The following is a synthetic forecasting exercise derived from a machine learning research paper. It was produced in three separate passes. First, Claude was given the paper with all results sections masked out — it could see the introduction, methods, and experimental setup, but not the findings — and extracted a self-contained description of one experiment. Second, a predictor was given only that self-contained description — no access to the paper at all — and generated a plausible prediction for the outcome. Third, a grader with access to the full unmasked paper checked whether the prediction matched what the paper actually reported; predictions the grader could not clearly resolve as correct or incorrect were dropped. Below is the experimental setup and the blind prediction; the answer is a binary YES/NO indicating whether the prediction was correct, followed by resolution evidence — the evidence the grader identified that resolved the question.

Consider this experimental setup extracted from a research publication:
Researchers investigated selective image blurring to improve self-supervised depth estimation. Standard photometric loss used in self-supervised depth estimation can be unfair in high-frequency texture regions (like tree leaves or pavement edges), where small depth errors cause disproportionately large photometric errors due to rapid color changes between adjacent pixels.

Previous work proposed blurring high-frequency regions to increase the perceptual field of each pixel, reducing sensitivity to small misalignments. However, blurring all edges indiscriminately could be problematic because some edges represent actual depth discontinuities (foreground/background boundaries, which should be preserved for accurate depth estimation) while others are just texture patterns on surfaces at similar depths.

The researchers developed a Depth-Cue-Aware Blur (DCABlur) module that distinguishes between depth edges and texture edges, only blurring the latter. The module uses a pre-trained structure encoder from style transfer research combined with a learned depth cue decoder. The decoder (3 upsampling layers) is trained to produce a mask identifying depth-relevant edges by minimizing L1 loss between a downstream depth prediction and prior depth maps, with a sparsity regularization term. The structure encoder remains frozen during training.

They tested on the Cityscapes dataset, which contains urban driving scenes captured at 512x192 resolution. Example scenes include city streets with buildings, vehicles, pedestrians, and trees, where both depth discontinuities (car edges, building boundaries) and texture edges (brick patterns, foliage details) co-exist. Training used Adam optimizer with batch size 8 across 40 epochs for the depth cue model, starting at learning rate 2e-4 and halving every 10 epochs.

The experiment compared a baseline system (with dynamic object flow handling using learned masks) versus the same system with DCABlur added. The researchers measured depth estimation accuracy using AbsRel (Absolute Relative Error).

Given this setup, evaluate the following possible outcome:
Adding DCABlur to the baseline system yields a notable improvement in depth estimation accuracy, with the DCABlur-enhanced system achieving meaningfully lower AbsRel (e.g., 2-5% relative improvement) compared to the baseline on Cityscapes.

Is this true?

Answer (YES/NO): NO